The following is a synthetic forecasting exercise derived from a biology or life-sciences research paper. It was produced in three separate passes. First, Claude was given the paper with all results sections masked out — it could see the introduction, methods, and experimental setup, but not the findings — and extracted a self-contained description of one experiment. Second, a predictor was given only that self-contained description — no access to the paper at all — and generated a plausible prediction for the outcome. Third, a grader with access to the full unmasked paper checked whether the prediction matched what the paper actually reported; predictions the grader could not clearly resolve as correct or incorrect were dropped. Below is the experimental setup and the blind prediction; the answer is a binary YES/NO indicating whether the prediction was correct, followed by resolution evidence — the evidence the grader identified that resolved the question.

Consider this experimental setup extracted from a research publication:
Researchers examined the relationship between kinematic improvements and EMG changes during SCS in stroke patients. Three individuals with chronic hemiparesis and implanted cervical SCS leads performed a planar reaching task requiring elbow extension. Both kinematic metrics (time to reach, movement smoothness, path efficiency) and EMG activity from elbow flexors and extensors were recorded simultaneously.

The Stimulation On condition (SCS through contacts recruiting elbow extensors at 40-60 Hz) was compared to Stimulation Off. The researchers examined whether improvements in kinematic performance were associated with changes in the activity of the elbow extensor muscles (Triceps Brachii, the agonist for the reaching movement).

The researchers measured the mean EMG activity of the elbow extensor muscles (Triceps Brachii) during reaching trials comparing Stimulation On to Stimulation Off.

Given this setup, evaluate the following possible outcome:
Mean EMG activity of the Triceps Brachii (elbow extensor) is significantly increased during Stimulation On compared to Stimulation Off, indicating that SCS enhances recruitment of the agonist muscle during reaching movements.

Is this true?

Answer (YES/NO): YES